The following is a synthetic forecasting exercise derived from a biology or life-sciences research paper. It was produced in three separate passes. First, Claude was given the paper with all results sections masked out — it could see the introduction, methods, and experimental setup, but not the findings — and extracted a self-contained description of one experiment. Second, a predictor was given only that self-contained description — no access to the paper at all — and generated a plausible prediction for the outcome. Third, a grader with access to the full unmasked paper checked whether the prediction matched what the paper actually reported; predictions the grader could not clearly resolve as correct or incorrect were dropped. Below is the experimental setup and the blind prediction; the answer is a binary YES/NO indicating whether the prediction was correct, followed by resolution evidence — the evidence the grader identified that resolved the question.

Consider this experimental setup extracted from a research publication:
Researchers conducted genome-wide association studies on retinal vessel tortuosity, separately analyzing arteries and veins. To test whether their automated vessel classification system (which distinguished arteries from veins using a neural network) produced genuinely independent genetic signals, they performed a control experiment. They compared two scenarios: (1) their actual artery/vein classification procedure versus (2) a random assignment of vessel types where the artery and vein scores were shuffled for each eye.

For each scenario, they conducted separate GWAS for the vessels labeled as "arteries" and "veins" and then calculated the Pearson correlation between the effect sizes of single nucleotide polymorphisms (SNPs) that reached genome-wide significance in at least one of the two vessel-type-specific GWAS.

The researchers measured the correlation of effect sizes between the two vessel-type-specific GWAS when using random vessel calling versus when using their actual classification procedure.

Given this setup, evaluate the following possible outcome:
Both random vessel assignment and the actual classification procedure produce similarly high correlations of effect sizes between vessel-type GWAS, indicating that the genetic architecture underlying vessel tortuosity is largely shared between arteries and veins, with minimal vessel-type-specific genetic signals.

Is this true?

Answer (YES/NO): NO